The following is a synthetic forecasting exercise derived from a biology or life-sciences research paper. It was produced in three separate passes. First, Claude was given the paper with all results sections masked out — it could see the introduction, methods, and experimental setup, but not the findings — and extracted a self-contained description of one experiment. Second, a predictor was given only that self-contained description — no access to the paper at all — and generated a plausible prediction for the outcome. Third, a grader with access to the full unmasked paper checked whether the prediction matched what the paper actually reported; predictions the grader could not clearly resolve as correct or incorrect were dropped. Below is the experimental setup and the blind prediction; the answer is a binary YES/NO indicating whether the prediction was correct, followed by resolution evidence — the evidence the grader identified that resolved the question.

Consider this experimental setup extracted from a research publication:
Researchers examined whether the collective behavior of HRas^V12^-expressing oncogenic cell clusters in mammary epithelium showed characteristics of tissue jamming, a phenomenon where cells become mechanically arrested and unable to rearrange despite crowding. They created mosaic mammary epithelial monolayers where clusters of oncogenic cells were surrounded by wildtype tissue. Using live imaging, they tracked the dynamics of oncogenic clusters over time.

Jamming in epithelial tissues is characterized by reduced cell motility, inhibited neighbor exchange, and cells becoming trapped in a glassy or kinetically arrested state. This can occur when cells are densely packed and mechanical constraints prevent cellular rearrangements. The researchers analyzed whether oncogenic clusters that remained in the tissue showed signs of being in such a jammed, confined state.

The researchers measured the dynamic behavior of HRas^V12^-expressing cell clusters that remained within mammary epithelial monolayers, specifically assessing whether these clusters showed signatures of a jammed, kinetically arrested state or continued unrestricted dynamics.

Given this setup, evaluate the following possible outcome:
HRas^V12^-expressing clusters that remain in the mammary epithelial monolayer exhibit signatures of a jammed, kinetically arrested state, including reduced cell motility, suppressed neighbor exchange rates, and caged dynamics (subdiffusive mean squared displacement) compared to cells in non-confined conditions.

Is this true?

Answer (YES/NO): NO